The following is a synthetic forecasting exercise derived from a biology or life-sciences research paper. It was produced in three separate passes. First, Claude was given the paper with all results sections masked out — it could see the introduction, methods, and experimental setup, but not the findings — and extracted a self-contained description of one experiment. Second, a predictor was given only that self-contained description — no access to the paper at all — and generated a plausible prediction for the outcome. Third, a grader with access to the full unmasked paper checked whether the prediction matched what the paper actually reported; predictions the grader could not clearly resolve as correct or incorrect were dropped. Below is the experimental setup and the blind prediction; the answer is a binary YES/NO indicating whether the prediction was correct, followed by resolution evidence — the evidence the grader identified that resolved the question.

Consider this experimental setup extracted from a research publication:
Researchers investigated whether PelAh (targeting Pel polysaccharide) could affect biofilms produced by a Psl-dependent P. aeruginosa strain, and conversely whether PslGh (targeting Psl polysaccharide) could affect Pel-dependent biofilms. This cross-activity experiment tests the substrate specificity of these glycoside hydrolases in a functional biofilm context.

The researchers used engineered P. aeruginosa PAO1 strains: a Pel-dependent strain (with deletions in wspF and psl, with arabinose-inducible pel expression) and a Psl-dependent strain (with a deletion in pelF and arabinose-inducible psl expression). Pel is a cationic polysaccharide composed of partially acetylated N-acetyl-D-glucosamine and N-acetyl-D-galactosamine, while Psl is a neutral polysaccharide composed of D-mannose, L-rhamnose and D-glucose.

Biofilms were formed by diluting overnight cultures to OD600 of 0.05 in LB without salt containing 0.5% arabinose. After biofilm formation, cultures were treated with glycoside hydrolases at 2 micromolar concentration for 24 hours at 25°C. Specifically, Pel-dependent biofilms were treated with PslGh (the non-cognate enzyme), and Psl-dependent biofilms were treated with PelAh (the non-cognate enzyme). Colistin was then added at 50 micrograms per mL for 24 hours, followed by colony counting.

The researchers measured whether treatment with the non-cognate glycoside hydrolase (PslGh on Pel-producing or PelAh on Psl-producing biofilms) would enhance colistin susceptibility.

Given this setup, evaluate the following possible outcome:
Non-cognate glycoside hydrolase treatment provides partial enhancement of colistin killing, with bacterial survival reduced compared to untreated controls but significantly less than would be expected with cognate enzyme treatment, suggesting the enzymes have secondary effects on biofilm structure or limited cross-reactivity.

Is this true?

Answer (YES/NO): NO